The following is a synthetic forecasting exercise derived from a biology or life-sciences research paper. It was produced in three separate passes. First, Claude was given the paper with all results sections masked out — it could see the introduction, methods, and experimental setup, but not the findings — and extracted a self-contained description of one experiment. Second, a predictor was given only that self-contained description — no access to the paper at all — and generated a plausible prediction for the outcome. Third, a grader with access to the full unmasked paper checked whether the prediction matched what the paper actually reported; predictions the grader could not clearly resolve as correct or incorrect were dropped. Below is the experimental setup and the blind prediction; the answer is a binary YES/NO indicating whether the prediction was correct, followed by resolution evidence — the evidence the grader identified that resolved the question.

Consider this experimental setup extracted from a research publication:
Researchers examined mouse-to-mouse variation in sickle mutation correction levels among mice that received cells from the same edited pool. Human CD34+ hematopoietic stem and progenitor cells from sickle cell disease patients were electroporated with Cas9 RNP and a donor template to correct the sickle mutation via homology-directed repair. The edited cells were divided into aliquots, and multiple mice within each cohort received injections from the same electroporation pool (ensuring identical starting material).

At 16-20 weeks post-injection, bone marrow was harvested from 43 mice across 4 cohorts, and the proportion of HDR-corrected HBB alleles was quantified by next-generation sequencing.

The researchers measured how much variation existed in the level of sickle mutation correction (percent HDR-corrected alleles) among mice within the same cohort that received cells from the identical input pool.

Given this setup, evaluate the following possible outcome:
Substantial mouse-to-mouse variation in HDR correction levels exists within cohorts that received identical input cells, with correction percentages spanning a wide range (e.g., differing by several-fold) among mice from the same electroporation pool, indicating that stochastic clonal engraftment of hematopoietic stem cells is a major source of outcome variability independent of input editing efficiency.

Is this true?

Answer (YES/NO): YES